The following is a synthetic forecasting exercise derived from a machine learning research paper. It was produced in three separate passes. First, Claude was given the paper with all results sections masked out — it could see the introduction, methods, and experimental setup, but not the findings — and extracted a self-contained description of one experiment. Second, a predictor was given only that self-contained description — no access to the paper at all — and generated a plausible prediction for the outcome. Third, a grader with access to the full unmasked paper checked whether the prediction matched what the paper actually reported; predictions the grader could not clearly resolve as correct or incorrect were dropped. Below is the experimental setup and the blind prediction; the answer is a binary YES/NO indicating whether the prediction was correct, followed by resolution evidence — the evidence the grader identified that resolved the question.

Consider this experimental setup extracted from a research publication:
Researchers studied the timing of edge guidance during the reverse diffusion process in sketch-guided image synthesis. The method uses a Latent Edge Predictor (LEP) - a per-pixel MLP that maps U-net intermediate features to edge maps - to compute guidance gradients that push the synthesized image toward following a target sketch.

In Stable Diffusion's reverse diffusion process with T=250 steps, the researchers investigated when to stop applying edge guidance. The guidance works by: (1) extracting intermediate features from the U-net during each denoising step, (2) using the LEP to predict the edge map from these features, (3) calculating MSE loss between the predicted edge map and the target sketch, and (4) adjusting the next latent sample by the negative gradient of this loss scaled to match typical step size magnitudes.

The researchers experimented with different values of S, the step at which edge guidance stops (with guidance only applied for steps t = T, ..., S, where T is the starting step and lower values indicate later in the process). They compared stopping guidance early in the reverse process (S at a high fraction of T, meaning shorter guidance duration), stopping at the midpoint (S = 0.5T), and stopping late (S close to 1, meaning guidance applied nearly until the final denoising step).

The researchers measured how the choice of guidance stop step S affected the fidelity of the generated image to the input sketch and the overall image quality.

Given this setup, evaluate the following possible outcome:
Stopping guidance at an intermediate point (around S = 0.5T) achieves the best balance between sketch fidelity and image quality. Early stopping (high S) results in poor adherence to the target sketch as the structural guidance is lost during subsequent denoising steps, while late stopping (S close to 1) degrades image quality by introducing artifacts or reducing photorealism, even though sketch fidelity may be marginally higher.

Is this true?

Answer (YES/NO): NO